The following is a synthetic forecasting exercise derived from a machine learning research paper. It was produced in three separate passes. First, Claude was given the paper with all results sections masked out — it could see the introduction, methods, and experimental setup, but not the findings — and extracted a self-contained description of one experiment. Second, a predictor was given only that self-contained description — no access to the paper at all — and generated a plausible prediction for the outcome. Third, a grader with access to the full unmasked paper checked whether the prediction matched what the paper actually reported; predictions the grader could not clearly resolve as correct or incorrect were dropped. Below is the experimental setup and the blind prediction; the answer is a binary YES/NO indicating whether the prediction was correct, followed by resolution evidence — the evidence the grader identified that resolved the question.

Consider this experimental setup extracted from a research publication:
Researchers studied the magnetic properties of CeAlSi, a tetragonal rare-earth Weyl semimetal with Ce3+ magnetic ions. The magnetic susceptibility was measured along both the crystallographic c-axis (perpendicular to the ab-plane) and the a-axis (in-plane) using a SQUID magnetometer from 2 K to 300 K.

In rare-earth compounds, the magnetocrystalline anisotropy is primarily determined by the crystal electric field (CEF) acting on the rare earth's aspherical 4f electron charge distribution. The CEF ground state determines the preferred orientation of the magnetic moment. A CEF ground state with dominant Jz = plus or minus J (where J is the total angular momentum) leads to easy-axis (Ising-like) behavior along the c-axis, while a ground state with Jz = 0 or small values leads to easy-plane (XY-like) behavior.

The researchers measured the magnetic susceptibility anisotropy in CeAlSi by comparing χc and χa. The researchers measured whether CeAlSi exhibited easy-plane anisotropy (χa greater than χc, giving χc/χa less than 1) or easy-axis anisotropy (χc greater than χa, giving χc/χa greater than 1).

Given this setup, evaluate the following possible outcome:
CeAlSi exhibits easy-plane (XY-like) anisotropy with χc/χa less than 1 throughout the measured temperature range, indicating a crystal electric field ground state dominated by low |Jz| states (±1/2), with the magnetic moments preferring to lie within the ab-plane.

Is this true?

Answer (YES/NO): YES